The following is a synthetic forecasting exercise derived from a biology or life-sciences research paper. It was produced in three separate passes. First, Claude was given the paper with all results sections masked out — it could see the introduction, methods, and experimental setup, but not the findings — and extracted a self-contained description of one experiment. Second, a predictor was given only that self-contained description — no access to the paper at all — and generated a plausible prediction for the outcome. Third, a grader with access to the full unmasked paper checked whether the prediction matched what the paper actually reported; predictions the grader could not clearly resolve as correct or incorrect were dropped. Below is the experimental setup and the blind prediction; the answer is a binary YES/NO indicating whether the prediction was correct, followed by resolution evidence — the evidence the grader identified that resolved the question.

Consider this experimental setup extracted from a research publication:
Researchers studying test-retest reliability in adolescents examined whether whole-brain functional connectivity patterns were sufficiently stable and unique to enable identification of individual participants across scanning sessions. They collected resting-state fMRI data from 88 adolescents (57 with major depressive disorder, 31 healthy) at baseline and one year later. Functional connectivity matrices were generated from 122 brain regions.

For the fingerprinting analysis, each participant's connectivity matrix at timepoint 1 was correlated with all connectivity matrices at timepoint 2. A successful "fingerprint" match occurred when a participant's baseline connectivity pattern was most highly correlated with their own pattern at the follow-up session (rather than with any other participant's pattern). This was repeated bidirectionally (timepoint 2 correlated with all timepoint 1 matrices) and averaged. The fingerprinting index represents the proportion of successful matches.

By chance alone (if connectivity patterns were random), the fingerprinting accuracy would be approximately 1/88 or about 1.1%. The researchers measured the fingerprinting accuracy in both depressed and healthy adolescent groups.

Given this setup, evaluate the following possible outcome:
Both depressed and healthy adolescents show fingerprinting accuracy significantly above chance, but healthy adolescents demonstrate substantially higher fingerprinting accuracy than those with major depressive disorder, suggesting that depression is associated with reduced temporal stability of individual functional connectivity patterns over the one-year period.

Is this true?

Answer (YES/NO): NO